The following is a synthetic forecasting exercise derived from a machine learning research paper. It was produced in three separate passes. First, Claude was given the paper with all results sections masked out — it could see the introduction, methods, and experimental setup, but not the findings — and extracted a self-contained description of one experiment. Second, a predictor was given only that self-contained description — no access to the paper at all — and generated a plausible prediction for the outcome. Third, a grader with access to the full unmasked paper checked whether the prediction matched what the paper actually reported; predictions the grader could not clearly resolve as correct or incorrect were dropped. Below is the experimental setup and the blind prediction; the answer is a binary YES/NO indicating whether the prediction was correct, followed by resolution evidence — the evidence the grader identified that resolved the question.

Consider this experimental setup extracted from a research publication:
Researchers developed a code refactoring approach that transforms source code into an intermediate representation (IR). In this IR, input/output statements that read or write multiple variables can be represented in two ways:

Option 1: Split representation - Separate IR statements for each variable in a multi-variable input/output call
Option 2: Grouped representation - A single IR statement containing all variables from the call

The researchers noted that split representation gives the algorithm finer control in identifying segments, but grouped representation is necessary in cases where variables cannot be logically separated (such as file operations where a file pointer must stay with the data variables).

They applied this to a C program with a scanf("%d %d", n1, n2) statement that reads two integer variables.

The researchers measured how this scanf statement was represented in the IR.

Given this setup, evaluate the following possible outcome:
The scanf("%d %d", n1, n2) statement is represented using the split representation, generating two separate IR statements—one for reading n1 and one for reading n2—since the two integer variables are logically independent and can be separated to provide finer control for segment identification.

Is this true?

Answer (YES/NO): YES